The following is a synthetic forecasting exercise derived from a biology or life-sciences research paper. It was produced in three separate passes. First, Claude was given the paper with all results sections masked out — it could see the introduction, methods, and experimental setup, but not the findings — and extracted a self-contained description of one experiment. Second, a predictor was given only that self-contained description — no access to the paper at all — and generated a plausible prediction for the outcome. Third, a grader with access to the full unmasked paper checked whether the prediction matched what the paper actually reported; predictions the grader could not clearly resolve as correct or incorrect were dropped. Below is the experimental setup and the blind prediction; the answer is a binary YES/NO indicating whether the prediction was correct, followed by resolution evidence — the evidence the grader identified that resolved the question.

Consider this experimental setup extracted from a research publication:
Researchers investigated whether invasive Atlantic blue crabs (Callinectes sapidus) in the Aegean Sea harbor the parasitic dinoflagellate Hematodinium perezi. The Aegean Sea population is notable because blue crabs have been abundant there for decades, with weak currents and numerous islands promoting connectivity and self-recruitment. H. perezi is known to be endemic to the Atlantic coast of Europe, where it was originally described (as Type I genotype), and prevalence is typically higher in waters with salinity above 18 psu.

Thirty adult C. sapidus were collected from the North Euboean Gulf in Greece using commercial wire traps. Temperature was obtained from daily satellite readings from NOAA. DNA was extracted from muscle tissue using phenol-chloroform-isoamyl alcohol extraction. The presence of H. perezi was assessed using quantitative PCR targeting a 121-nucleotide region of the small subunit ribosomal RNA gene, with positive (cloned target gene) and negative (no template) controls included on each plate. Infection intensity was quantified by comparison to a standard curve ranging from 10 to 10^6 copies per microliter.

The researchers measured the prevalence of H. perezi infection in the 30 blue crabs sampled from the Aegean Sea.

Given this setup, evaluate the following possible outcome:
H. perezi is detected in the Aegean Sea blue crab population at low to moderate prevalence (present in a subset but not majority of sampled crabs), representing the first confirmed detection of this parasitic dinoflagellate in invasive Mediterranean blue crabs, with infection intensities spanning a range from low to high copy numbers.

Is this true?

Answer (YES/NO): NO